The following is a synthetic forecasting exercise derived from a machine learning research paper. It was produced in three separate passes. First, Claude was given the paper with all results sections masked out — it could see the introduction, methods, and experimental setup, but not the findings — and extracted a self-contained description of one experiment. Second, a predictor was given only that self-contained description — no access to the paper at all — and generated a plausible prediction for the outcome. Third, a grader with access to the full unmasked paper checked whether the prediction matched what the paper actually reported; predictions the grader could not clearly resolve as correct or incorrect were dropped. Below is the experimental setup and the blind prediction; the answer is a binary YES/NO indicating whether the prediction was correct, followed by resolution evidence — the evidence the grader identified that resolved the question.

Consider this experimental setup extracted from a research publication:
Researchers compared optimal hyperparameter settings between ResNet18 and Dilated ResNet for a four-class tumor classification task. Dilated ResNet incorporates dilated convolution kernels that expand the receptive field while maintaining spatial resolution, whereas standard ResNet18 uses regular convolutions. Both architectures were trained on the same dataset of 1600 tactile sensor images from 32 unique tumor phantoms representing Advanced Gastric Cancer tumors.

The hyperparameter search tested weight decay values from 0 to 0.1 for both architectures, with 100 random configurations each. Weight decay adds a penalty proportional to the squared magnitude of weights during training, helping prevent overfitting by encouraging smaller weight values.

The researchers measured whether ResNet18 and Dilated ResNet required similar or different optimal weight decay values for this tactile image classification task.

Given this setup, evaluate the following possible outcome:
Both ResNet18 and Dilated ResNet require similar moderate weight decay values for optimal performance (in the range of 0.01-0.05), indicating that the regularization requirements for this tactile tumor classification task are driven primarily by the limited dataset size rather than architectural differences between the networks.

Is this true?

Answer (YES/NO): NO